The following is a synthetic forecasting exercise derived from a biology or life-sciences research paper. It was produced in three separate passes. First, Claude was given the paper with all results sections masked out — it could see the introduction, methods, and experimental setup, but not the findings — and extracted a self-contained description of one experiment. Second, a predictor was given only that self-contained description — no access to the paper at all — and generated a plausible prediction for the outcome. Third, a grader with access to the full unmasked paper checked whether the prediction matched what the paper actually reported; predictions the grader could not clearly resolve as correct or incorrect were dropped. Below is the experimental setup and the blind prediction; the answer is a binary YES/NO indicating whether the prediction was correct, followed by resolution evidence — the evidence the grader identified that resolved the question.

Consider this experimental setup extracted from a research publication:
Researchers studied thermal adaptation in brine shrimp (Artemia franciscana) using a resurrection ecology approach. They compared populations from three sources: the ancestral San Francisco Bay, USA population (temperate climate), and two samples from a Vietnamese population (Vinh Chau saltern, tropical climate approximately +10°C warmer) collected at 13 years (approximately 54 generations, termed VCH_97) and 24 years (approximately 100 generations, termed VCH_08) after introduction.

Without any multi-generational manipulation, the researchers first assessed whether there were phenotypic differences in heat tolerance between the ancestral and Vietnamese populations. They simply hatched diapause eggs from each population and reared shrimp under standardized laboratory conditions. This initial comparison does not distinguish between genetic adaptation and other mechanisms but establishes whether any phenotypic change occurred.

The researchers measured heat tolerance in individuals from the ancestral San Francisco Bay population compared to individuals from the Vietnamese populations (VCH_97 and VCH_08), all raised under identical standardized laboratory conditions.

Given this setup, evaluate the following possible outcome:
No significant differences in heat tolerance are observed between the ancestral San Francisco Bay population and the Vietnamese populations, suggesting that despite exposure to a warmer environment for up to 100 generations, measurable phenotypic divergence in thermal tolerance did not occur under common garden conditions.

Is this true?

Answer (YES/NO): NO